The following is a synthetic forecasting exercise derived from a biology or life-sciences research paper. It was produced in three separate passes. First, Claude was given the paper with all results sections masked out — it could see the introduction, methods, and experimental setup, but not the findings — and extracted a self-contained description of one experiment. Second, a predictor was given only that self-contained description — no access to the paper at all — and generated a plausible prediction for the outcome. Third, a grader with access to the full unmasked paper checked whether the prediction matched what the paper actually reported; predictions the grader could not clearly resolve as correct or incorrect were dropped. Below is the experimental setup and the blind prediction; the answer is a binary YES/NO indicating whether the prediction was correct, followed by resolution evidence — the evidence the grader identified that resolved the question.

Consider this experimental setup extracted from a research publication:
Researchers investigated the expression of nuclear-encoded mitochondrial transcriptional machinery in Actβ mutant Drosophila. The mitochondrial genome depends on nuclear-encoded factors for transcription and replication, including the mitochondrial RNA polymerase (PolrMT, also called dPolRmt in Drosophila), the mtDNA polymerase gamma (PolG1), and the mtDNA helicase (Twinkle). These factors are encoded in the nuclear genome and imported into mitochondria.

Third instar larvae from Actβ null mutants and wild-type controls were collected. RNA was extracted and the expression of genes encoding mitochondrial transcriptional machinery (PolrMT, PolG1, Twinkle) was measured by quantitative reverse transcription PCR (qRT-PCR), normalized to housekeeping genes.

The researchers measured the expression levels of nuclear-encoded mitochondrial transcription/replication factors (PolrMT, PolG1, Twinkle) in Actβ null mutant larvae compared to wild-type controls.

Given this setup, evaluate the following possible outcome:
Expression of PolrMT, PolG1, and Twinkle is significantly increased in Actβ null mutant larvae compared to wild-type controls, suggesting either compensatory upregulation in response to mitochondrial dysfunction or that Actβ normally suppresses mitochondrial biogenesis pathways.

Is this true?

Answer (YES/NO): NO